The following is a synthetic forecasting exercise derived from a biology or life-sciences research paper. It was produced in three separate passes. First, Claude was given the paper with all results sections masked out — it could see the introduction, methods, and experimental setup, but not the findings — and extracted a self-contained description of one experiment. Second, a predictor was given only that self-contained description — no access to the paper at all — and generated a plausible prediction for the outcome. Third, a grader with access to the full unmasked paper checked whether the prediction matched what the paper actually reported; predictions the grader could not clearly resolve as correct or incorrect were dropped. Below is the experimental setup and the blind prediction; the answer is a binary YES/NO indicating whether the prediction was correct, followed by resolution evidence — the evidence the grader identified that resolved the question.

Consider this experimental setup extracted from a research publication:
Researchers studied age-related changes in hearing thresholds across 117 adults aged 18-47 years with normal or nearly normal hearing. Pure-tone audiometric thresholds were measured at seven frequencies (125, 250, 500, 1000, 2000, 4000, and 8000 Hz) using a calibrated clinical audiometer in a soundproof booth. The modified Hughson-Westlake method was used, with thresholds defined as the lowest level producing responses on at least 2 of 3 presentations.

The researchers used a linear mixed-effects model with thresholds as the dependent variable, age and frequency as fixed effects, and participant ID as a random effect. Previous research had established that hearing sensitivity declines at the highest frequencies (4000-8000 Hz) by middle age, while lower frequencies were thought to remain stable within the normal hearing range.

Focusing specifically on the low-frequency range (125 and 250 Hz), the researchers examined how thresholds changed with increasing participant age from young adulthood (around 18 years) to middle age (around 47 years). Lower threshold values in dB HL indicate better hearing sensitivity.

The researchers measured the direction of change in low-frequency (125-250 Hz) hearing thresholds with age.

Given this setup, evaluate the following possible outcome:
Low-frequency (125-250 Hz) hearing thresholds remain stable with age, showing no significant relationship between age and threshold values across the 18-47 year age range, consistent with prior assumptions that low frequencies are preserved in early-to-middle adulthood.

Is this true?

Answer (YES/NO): NO